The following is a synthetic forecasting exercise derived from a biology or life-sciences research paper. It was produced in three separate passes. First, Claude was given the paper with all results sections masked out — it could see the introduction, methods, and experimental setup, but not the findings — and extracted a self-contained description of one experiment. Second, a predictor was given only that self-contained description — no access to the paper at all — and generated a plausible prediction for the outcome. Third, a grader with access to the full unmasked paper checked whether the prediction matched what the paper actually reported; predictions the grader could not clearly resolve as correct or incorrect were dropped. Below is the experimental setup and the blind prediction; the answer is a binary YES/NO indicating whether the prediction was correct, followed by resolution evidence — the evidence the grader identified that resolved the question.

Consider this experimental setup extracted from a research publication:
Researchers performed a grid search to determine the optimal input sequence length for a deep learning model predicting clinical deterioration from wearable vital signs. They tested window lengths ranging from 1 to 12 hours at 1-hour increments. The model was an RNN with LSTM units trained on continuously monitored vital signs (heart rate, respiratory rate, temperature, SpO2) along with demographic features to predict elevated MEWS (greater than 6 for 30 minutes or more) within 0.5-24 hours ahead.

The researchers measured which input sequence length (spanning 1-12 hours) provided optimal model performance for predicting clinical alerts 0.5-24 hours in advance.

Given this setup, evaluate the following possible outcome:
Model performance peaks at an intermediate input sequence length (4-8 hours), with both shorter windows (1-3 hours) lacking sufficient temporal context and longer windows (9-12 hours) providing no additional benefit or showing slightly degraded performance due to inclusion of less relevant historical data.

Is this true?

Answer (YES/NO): YES